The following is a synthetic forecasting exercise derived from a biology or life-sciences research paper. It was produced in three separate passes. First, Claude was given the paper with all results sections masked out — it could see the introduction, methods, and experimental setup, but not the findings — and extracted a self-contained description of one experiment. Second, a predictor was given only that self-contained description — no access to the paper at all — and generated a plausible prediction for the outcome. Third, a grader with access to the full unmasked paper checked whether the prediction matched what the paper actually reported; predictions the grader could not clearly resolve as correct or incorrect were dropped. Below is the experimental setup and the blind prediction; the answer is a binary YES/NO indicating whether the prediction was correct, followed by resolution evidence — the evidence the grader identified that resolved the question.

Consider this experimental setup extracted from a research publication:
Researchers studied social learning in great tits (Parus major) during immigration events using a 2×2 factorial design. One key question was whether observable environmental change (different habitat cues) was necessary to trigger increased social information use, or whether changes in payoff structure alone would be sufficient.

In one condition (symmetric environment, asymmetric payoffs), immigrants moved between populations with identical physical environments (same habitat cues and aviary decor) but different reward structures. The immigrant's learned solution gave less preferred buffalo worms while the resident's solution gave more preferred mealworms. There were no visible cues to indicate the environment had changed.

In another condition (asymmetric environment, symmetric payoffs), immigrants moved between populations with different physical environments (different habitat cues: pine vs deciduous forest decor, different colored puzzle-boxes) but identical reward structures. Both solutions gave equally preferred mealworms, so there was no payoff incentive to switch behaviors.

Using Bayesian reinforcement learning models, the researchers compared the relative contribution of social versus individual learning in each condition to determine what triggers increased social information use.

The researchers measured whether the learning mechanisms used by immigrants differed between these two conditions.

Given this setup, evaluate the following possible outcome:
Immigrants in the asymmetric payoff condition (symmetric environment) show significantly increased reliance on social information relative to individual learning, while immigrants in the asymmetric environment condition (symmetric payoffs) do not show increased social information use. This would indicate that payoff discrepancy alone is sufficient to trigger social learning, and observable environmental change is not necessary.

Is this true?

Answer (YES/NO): NO